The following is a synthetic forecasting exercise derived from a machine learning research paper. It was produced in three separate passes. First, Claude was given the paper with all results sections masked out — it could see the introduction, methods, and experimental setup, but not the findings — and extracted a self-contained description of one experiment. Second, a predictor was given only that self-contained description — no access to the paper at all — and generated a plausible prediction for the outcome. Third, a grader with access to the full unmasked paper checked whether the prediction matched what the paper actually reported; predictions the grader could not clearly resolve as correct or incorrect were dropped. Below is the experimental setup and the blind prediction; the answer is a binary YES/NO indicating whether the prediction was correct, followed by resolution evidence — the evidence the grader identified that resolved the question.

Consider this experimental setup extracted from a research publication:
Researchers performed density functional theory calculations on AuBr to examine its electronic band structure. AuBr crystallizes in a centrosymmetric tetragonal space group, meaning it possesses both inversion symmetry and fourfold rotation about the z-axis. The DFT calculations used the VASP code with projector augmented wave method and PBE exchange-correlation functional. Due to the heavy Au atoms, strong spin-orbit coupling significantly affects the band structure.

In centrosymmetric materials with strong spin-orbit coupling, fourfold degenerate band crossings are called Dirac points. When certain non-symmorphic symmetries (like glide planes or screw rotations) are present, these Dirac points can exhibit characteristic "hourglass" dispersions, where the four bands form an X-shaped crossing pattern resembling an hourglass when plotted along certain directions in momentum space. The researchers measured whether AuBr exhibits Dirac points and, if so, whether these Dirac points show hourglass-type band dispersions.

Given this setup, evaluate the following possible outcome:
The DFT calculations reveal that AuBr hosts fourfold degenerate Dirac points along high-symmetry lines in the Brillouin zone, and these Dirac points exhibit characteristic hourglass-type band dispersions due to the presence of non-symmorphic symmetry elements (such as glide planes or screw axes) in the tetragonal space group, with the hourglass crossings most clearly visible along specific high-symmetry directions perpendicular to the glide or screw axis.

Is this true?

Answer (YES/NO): YES